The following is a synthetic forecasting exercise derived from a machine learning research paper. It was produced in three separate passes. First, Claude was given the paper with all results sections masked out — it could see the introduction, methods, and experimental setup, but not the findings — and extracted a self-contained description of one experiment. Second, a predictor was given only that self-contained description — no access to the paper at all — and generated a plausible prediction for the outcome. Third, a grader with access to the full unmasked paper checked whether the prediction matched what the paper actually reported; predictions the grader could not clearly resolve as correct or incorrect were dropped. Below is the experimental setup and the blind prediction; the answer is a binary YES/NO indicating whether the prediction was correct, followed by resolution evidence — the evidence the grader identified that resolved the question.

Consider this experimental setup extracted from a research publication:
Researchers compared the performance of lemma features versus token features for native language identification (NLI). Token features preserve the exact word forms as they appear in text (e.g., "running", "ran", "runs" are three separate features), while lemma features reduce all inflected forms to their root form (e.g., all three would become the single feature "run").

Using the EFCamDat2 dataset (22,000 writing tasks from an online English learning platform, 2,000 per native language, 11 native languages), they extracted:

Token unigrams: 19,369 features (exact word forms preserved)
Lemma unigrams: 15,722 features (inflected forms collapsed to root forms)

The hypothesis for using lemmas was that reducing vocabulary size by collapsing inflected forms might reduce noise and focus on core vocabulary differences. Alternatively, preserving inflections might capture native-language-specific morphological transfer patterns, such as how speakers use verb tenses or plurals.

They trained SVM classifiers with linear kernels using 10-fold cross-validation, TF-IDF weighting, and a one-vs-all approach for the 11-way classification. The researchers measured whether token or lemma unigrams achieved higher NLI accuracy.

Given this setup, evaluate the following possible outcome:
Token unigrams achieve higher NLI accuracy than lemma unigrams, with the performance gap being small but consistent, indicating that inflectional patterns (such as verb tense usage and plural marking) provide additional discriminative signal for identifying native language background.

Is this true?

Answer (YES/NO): YES